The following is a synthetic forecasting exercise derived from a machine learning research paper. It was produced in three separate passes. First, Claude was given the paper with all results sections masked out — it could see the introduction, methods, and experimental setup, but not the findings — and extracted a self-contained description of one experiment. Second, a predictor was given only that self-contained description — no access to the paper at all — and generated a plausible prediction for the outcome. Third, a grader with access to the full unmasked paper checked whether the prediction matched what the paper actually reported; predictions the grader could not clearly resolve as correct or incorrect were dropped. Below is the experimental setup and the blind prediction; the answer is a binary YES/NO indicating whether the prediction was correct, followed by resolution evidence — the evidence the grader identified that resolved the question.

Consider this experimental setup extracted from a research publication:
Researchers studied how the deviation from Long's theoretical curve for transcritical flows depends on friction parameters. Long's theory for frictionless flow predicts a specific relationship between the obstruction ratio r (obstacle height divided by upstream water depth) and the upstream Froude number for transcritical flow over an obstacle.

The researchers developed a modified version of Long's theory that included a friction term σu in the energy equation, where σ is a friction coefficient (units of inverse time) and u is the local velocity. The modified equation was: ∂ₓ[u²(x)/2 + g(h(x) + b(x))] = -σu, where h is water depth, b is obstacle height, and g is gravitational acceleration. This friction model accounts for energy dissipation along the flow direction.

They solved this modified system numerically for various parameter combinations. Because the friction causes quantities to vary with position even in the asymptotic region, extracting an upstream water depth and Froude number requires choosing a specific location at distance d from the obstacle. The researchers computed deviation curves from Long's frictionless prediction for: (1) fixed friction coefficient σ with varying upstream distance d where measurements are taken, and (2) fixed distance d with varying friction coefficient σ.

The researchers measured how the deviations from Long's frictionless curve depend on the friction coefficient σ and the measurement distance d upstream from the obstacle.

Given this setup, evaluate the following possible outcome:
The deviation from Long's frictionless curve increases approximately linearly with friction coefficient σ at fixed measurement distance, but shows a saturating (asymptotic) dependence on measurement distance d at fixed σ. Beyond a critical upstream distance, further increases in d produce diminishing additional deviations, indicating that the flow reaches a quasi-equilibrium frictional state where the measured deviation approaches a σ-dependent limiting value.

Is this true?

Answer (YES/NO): NO